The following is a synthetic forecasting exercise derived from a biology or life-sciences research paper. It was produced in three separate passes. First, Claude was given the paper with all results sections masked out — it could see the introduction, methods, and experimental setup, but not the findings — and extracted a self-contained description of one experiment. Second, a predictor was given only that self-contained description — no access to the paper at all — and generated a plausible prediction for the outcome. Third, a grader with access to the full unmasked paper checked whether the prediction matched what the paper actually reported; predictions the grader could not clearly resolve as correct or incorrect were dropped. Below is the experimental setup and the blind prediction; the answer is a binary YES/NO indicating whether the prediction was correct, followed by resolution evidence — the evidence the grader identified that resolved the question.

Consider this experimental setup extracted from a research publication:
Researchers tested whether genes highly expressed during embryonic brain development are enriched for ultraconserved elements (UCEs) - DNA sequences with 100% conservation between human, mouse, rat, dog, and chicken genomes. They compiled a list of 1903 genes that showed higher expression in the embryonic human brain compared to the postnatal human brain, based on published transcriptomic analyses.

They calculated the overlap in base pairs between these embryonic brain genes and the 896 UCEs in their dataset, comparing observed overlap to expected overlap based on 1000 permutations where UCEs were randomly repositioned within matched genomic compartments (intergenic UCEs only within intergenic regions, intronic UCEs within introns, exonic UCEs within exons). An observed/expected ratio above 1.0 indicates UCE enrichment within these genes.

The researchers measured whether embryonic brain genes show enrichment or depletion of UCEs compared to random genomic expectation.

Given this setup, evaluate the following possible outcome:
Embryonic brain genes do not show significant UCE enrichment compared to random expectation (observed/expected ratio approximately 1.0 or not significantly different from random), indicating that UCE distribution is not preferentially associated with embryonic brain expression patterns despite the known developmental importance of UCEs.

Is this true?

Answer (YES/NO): NO